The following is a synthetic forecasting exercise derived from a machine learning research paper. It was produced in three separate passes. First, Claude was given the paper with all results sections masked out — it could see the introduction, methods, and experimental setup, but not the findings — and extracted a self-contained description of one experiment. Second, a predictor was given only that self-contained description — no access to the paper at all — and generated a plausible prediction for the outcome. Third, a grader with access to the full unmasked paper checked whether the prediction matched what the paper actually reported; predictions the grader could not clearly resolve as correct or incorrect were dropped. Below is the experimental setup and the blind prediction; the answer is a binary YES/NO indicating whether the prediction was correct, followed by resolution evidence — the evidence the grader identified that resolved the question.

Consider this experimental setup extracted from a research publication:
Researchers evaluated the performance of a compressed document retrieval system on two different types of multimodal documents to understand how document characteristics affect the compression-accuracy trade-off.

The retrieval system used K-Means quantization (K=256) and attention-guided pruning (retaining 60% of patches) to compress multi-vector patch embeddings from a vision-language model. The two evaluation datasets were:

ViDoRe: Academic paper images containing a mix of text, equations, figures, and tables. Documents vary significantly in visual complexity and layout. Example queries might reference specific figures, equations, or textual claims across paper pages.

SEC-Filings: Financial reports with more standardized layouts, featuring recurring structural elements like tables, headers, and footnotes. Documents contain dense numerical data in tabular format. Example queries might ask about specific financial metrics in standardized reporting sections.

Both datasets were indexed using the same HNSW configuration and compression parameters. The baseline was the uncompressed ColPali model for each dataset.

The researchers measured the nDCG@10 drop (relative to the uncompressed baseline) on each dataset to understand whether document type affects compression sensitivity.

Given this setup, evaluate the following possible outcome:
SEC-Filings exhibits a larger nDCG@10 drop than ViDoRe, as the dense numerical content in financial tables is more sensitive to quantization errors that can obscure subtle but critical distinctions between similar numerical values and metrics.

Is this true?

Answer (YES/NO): NO